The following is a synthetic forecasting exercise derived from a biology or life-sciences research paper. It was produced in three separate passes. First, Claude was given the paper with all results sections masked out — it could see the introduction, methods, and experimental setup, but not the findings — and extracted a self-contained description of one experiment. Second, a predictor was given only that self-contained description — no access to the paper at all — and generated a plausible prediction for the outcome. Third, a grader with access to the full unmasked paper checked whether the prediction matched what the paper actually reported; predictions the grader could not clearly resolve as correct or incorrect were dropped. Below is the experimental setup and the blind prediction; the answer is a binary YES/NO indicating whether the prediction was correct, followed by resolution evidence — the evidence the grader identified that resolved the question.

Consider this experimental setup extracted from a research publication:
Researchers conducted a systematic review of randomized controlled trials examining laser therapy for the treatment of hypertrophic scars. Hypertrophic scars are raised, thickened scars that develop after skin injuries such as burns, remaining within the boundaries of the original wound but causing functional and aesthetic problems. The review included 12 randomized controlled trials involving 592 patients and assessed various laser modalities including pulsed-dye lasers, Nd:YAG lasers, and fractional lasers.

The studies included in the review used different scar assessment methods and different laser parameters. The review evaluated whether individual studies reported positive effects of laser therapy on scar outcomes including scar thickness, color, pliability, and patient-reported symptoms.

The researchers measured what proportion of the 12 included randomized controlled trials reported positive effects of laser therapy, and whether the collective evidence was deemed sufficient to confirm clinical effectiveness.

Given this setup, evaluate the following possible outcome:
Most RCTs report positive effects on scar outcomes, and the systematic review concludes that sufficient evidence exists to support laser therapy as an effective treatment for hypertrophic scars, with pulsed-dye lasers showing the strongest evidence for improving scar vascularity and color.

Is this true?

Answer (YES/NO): NO